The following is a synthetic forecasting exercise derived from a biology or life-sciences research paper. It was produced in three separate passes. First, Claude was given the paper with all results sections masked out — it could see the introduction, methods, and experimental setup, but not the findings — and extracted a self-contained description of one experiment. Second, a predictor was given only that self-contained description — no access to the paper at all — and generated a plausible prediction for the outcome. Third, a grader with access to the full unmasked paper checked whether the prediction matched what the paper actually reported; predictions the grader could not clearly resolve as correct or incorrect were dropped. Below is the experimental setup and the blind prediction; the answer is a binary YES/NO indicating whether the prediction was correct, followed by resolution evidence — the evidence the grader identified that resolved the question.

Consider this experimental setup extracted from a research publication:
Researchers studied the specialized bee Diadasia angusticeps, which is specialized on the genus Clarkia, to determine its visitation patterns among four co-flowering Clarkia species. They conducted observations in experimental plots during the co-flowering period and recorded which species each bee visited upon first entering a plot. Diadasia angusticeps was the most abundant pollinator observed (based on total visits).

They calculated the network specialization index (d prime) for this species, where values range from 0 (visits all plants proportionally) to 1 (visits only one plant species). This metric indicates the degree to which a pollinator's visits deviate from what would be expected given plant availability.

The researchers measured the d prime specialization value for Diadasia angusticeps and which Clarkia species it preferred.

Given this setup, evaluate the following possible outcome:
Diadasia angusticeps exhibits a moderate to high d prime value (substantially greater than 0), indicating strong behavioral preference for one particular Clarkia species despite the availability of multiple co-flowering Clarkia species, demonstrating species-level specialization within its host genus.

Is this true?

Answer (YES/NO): YES